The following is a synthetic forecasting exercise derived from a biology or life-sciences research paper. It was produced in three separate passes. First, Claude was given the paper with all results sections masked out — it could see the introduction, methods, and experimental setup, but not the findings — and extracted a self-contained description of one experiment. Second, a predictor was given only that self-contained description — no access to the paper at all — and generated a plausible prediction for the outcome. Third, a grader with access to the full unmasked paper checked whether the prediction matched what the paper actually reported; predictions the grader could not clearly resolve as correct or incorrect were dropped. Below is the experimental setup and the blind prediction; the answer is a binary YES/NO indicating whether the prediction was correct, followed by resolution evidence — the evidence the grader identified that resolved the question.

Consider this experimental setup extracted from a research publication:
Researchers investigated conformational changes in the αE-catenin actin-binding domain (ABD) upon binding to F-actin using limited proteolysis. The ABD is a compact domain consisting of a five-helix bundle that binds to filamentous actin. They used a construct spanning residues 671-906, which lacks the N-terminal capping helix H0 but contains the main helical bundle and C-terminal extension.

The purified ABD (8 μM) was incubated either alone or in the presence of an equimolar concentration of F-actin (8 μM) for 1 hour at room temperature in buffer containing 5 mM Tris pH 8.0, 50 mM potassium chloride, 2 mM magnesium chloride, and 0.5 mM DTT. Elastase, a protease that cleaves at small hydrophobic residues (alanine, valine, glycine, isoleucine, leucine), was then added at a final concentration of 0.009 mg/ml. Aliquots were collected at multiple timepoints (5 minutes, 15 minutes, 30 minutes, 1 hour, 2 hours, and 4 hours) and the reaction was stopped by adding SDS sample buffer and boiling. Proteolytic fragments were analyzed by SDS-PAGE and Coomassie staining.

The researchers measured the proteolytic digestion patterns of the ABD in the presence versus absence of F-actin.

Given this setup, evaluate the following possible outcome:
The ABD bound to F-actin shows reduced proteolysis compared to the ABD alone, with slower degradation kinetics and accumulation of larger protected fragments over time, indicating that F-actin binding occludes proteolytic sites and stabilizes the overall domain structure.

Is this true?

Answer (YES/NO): NO